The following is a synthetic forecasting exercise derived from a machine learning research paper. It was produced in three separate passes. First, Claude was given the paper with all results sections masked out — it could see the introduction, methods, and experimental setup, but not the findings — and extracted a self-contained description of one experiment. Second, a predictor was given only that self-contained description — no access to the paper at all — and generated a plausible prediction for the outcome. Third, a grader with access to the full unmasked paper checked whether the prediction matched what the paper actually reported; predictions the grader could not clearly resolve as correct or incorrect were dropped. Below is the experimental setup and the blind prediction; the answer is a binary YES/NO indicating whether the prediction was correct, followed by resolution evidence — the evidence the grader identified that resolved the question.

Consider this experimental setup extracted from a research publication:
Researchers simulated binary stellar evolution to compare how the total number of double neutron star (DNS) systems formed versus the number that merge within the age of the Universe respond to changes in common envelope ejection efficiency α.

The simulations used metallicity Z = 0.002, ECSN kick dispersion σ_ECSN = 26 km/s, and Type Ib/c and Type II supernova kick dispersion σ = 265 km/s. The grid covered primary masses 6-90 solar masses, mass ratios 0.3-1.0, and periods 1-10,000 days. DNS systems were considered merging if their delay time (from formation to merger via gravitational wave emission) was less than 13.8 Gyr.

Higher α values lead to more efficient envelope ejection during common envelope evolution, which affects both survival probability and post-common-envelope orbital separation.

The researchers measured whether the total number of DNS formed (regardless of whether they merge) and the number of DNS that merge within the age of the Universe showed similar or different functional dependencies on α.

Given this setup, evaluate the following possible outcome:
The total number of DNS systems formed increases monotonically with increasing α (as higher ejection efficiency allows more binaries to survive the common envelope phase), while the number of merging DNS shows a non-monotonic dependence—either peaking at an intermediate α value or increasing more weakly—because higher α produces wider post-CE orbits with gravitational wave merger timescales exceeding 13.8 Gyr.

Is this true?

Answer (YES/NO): YES